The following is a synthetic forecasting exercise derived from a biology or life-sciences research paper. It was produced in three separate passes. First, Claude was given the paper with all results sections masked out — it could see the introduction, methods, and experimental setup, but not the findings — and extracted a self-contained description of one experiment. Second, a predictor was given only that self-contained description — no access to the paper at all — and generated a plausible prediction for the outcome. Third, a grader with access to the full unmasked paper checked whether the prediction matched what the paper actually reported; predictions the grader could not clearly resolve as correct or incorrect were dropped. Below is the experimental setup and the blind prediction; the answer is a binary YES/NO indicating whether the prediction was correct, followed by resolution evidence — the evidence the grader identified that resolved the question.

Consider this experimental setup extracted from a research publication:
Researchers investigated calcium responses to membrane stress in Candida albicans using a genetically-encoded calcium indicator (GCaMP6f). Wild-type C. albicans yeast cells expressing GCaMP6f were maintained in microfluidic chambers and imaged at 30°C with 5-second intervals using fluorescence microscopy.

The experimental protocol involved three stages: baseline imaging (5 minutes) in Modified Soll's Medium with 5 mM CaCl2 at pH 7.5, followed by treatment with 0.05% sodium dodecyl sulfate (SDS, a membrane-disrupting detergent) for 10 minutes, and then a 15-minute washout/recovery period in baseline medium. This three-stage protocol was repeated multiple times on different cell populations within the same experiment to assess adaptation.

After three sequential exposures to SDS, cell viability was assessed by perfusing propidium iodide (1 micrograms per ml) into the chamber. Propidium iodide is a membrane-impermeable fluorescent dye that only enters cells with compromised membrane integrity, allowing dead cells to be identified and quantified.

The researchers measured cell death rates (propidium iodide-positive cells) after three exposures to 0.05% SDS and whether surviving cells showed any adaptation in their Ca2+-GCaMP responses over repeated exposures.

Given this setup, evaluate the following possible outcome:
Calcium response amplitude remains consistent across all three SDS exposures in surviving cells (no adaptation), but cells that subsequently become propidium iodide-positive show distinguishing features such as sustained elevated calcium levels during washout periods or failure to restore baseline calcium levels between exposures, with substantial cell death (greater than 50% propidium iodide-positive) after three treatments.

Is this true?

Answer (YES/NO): NO